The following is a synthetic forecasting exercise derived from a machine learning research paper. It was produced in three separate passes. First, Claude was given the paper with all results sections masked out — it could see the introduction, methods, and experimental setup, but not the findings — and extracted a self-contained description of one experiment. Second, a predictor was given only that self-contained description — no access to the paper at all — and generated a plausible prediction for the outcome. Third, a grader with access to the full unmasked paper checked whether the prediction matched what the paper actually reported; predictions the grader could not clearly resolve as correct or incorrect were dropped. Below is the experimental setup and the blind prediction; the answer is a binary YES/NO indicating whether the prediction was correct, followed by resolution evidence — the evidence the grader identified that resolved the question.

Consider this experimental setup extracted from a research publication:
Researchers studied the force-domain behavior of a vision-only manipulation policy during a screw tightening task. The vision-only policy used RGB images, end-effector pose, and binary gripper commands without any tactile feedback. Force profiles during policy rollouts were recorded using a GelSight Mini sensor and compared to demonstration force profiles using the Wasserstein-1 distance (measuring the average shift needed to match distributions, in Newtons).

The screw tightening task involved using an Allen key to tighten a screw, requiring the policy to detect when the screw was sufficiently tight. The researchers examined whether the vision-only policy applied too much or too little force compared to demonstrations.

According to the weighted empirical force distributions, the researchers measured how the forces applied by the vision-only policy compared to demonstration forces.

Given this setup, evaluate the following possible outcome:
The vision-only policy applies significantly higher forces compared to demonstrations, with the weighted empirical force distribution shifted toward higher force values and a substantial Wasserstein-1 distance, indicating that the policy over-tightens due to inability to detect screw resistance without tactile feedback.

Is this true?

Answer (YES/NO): YES